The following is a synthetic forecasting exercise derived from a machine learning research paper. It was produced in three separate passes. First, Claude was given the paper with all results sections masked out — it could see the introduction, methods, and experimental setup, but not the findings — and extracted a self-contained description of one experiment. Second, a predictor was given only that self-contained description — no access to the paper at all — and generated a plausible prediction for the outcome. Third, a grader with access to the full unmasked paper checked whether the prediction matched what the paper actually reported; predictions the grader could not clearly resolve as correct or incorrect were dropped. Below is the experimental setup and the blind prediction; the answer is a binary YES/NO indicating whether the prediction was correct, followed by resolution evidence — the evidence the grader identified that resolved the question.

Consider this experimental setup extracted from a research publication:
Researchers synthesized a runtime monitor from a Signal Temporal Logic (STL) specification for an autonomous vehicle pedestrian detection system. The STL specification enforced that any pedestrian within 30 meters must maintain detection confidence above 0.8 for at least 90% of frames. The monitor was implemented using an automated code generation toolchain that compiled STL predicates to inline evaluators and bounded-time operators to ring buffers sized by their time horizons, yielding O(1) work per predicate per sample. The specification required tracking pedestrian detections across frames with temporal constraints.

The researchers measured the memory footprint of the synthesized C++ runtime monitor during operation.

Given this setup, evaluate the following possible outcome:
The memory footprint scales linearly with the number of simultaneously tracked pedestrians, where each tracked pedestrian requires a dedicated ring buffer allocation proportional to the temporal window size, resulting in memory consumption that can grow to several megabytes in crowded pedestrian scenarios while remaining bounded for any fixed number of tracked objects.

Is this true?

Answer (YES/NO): NO